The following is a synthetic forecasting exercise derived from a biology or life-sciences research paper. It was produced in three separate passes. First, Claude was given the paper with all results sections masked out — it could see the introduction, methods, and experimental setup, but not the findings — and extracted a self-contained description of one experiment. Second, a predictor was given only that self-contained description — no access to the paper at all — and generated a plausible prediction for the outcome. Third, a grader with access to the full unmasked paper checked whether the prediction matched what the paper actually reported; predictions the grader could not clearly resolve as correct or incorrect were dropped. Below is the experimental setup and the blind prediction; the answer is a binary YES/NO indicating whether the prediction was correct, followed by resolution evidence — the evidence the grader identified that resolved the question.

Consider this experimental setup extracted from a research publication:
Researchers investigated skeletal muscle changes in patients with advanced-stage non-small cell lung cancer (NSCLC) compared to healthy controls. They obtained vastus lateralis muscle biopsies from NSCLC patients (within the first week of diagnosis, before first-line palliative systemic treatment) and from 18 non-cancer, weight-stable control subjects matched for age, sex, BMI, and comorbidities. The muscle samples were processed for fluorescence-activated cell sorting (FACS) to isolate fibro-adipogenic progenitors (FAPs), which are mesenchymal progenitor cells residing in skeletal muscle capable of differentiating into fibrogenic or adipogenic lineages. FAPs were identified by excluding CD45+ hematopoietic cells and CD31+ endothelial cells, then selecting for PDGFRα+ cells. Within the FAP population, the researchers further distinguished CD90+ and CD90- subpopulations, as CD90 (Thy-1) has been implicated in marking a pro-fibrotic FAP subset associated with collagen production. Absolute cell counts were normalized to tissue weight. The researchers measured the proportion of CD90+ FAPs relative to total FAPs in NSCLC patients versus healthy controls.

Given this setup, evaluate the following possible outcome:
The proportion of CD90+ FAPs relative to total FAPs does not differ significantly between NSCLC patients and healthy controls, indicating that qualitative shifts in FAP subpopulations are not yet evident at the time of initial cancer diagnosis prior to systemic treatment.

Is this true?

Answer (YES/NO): NO